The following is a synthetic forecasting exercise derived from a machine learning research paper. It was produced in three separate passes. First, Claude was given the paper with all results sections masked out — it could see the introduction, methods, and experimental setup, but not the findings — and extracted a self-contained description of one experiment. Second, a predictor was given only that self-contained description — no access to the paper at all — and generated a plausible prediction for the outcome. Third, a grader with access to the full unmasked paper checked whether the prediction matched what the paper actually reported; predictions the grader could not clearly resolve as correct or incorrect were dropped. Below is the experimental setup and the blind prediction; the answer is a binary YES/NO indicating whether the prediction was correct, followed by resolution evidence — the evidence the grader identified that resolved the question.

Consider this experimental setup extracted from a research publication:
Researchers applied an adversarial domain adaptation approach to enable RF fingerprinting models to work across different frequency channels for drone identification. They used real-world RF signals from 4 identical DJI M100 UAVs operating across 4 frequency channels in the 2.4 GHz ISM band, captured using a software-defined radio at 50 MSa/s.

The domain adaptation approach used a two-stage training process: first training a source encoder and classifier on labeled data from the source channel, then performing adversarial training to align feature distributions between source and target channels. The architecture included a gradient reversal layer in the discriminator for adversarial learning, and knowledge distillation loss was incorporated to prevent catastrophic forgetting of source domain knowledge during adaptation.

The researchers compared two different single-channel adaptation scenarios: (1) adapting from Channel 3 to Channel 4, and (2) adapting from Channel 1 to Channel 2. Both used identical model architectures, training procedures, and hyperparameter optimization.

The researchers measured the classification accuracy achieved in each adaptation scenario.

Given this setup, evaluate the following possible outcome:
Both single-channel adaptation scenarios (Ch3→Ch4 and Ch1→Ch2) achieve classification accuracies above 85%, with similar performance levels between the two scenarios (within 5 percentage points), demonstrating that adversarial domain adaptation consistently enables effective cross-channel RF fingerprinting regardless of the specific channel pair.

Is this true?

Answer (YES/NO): NO